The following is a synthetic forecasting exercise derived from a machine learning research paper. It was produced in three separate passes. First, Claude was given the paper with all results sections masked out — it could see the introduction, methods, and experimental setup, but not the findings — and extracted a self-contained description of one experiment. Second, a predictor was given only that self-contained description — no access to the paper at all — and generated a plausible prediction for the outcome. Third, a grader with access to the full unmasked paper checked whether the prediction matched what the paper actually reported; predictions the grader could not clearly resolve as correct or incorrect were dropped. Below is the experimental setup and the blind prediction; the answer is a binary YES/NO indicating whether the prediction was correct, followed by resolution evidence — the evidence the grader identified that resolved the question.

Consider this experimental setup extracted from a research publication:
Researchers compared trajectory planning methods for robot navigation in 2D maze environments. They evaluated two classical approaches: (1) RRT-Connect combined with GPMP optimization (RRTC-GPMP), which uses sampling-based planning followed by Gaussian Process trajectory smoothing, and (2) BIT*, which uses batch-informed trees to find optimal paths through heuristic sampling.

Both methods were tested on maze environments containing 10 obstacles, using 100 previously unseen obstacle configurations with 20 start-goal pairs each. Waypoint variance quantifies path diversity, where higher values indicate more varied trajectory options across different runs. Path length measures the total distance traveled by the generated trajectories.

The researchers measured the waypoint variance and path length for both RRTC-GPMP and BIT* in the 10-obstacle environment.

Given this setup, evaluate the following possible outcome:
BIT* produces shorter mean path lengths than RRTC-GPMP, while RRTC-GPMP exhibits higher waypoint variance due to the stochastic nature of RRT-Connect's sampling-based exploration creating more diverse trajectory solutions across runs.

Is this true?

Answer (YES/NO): YES